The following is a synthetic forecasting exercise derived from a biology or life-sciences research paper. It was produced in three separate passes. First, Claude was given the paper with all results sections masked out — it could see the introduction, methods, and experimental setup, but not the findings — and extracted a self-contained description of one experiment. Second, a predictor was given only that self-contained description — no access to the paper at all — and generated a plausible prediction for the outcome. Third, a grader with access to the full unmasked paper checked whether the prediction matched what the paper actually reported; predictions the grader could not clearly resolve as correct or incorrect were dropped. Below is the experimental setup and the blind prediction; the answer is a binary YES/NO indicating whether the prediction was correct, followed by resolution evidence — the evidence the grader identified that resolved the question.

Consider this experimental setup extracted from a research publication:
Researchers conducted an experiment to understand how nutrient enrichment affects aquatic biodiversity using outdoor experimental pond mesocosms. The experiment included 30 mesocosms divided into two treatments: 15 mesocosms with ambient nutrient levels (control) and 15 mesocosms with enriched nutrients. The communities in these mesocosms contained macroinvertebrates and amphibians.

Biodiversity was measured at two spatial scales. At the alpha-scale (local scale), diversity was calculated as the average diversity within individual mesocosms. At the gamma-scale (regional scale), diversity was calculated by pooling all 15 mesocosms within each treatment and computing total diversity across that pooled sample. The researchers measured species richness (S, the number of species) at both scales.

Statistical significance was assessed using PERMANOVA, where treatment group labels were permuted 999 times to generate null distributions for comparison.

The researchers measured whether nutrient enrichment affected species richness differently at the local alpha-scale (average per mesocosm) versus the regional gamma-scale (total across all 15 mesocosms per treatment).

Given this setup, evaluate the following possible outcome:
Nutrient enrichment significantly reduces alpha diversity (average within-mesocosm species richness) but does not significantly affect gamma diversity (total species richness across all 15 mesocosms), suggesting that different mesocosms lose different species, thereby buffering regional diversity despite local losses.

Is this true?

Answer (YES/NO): NO